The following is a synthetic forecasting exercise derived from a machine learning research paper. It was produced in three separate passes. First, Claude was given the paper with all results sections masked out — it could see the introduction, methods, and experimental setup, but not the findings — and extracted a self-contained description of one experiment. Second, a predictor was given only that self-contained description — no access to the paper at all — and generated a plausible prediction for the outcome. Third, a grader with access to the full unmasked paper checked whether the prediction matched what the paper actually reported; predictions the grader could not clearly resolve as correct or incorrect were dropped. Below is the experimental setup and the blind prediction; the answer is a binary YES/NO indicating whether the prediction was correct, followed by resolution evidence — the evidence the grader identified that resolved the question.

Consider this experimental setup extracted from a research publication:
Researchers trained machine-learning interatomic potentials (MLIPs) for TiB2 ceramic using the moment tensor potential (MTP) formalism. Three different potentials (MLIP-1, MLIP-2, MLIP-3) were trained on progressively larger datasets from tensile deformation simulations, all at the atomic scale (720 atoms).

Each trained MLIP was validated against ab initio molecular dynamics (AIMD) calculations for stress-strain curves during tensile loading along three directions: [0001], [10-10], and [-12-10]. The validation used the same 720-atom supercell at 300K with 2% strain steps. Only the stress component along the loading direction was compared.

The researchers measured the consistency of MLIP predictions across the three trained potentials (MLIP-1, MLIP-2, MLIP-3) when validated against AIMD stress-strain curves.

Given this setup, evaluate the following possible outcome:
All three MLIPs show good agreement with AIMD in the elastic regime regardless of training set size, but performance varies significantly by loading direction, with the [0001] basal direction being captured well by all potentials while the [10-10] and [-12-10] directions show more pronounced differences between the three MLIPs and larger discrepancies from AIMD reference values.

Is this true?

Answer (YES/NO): NO